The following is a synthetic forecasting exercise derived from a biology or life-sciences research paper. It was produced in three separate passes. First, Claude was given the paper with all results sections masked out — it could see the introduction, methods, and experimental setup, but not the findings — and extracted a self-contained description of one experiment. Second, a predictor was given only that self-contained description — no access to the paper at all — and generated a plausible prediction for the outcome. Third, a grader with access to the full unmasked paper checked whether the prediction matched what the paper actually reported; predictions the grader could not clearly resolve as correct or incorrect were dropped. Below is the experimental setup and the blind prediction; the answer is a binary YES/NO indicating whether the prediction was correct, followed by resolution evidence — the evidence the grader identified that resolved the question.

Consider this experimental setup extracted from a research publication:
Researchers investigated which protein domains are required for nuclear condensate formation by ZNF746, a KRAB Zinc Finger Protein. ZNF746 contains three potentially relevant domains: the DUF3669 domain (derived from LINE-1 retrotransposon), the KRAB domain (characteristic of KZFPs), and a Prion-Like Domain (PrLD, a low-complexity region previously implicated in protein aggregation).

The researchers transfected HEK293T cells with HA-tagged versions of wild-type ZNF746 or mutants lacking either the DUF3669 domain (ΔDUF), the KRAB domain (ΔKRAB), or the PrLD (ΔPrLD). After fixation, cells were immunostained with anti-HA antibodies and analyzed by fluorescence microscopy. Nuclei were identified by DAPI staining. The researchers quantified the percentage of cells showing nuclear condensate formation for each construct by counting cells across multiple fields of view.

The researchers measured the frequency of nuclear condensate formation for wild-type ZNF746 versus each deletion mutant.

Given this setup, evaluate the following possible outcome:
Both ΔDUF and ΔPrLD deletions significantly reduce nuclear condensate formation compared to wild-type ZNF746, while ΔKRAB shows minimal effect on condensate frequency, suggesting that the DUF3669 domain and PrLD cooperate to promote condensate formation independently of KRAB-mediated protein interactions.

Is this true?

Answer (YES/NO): NO